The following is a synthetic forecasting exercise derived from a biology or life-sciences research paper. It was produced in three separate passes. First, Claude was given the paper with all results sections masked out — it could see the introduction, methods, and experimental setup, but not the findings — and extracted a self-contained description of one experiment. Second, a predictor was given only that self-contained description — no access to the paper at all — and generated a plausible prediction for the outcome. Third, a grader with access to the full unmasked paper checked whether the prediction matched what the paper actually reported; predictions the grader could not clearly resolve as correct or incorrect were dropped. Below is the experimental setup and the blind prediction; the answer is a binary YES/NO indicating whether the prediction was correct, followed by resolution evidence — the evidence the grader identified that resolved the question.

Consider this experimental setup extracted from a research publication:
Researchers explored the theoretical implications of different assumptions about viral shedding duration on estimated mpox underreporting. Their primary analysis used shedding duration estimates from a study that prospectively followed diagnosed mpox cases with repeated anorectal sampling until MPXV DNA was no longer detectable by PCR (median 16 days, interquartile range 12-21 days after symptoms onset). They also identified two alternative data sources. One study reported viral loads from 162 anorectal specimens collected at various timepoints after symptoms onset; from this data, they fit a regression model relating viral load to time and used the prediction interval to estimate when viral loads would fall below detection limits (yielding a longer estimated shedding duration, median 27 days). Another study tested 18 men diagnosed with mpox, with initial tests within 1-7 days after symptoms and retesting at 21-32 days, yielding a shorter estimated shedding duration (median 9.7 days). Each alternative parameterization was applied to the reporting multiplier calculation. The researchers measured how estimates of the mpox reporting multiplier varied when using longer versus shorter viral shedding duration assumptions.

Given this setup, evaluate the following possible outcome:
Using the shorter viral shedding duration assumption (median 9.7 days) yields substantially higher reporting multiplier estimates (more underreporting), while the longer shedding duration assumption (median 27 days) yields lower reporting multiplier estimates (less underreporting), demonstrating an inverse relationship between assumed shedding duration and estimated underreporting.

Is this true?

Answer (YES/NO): YES